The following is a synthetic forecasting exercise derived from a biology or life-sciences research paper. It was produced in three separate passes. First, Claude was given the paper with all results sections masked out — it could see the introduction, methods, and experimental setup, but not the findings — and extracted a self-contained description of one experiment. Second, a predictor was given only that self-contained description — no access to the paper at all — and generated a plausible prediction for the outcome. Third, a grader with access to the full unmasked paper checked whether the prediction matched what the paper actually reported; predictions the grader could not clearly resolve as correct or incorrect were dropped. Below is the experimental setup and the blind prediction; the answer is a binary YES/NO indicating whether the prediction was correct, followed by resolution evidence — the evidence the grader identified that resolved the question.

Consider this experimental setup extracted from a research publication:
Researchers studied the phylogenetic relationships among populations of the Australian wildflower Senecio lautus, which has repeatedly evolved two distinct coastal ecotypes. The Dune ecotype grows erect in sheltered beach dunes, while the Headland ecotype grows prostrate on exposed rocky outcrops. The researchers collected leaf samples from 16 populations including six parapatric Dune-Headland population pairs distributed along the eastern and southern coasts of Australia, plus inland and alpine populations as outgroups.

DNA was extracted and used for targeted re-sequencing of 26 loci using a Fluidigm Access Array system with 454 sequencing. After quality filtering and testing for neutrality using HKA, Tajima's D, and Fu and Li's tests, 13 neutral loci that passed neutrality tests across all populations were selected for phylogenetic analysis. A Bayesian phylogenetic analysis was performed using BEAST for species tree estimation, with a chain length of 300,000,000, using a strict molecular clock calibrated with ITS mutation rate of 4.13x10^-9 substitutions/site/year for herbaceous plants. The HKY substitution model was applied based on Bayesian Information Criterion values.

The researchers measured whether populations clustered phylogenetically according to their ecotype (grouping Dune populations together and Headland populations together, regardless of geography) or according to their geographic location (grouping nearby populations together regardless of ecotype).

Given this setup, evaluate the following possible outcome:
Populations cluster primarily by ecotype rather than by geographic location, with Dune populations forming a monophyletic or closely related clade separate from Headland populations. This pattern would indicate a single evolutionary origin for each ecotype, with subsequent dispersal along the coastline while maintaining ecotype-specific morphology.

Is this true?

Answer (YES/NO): NO